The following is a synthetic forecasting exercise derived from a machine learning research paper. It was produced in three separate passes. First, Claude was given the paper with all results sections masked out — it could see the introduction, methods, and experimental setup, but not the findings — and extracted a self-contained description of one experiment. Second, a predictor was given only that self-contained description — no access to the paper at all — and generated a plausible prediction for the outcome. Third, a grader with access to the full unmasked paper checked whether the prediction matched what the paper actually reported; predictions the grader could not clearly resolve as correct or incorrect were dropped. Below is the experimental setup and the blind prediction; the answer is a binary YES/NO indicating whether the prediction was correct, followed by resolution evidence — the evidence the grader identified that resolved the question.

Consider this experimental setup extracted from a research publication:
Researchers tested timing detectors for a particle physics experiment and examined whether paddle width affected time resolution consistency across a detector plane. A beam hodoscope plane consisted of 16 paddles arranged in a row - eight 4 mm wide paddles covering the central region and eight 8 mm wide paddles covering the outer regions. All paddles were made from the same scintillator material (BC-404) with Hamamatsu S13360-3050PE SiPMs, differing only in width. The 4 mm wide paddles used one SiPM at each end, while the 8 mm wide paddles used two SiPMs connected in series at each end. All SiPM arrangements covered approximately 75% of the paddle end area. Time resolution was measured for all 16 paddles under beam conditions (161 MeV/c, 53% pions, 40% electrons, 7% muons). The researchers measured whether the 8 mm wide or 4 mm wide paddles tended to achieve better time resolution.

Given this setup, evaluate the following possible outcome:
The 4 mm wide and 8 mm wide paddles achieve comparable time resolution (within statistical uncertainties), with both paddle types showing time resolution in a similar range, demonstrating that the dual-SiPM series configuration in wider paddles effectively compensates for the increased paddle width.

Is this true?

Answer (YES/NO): NO